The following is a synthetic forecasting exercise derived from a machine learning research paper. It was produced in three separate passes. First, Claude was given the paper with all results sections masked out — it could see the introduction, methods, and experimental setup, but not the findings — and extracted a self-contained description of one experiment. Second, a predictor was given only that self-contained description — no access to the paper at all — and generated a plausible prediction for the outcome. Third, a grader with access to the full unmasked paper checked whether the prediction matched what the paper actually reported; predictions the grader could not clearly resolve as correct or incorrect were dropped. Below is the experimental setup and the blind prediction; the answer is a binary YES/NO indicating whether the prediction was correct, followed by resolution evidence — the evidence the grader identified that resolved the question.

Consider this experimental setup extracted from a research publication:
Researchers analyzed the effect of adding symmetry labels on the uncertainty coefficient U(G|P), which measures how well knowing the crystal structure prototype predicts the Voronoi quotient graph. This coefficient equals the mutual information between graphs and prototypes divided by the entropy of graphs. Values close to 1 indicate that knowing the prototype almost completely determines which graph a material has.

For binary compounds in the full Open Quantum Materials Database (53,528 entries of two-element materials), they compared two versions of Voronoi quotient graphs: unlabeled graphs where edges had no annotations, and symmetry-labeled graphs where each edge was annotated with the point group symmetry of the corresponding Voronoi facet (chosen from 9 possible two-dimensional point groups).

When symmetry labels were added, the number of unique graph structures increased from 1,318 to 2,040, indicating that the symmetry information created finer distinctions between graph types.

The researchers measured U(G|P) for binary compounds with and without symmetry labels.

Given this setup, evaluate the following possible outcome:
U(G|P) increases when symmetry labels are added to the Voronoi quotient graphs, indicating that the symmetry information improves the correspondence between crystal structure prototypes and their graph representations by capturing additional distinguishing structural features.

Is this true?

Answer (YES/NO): NO